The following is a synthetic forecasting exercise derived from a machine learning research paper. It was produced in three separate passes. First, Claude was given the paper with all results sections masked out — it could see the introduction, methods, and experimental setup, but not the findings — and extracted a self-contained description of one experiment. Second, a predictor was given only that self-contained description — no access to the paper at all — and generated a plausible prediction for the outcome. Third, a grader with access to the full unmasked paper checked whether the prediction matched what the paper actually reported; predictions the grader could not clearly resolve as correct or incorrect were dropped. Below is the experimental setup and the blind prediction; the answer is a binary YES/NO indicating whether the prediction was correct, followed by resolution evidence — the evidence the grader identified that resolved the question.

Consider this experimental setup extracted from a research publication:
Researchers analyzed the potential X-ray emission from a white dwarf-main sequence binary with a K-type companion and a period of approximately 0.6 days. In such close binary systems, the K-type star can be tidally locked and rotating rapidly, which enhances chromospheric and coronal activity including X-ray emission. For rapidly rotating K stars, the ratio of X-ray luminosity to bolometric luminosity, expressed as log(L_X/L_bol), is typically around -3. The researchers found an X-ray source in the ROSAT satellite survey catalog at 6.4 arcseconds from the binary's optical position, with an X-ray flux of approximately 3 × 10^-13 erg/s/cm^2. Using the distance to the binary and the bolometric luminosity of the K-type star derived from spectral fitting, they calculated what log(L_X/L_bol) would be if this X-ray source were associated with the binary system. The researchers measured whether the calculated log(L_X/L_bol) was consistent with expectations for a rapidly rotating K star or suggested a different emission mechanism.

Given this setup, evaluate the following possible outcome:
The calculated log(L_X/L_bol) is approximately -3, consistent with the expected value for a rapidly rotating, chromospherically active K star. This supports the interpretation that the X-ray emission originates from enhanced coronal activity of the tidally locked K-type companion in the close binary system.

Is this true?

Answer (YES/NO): YES